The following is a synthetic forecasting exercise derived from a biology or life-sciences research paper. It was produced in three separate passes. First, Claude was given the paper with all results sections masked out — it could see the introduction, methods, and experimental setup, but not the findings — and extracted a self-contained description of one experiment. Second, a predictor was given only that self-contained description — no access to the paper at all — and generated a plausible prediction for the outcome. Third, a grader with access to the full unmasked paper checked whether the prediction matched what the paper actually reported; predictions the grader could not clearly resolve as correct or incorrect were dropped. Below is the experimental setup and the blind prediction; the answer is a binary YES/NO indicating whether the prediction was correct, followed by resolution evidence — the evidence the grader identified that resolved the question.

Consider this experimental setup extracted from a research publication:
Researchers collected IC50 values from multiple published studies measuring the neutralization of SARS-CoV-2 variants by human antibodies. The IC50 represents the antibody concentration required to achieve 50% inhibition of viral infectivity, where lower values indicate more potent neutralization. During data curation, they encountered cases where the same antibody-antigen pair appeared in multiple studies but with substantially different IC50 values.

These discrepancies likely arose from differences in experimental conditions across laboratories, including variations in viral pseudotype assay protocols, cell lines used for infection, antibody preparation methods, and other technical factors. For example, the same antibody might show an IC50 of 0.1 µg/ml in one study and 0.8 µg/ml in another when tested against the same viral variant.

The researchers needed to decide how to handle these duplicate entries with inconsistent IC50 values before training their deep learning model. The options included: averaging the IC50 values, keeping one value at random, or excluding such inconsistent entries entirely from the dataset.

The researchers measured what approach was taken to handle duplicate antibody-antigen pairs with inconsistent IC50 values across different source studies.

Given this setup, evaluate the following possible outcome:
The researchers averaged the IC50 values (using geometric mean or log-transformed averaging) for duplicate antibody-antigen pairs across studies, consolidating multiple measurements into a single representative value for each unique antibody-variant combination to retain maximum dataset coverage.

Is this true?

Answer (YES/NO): NO